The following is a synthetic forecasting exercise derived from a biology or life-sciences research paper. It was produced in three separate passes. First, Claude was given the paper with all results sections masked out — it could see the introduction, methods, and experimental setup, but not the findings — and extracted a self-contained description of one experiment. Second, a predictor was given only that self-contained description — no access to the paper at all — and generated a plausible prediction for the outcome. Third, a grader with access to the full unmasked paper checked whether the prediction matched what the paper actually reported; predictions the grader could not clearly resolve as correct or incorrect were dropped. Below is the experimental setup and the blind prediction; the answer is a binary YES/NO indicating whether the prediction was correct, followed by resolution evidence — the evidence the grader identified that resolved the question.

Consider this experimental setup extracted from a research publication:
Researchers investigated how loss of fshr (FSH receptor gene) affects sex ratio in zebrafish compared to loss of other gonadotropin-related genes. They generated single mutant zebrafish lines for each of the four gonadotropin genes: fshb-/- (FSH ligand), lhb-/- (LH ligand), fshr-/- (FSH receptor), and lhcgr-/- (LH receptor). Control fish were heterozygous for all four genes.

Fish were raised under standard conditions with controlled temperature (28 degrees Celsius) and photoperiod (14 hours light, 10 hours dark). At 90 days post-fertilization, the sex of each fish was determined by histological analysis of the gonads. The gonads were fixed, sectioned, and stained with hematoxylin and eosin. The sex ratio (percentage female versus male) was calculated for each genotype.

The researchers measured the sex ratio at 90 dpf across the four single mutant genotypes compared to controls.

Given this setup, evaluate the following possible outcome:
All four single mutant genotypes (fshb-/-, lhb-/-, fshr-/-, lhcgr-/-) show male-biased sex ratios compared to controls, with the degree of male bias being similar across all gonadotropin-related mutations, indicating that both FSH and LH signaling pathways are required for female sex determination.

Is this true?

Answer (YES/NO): NO